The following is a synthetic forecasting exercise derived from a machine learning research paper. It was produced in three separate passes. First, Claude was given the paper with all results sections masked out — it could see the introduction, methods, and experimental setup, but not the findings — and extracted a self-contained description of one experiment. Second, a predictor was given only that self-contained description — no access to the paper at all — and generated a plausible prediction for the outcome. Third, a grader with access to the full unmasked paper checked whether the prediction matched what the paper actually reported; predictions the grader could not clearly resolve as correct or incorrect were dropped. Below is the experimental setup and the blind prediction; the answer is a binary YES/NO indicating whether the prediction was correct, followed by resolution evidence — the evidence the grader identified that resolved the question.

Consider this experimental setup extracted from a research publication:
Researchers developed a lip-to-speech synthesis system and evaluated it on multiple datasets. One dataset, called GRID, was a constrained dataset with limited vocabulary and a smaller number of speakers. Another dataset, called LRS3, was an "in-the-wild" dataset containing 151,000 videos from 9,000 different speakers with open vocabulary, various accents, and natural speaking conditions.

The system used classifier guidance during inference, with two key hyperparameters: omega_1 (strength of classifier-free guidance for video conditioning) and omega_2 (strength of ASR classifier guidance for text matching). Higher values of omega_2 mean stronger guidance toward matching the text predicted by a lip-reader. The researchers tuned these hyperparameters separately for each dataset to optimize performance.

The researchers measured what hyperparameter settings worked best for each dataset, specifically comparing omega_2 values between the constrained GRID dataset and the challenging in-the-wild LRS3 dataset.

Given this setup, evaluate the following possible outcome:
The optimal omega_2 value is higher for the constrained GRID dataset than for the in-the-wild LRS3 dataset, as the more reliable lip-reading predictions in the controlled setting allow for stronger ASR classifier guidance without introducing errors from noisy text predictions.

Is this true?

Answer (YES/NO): NO